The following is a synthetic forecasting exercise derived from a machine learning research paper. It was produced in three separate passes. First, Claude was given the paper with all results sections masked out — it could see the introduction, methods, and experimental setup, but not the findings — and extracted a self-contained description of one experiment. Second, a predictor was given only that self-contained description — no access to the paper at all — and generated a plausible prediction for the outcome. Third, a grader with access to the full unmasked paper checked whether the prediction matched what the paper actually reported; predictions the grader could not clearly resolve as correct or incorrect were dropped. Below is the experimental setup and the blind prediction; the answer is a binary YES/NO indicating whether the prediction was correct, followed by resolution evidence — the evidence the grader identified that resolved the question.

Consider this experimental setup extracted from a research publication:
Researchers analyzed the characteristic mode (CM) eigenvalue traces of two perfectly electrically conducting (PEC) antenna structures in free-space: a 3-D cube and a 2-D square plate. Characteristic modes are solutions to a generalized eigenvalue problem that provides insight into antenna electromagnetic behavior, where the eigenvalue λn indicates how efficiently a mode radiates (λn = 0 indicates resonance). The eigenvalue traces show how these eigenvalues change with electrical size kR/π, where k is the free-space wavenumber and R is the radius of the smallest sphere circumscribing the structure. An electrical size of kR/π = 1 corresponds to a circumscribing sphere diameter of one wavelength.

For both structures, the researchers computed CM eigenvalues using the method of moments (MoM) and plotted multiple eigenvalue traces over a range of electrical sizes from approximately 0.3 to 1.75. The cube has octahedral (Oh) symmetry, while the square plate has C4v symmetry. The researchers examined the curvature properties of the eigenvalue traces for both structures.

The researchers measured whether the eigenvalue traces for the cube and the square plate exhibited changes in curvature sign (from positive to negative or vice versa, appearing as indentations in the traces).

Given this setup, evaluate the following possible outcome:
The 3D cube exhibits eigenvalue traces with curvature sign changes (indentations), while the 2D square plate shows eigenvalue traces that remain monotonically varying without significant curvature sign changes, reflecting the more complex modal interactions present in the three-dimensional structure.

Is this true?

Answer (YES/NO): YES